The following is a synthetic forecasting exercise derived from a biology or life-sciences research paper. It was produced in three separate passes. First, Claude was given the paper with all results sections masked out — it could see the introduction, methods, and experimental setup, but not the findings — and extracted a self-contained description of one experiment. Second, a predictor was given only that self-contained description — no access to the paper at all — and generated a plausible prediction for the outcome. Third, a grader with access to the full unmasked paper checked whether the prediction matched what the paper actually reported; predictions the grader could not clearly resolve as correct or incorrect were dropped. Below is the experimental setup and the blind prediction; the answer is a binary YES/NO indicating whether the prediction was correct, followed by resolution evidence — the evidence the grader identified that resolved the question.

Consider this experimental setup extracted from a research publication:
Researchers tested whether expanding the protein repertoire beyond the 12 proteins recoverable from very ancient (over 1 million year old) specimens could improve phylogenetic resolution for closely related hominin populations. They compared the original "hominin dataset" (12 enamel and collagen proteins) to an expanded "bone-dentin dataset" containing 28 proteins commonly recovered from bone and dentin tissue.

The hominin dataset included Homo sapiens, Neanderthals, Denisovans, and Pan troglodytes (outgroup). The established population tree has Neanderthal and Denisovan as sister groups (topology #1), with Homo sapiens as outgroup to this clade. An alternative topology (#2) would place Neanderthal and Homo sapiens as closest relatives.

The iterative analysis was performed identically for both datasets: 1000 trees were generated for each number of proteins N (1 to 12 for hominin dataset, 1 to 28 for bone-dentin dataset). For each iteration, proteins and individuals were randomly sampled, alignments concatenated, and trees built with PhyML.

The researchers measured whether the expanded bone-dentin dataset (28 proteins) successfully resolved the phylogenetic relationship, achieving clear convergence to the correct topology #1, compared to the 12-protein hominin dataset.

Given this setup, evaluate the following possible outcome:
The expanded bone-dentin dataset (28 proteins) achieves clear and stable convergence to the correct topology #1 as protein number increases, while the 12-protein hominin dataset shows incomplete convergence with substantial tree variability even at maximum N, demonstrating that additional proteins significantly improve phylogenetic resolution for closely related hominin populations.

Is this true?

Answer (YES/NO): NO